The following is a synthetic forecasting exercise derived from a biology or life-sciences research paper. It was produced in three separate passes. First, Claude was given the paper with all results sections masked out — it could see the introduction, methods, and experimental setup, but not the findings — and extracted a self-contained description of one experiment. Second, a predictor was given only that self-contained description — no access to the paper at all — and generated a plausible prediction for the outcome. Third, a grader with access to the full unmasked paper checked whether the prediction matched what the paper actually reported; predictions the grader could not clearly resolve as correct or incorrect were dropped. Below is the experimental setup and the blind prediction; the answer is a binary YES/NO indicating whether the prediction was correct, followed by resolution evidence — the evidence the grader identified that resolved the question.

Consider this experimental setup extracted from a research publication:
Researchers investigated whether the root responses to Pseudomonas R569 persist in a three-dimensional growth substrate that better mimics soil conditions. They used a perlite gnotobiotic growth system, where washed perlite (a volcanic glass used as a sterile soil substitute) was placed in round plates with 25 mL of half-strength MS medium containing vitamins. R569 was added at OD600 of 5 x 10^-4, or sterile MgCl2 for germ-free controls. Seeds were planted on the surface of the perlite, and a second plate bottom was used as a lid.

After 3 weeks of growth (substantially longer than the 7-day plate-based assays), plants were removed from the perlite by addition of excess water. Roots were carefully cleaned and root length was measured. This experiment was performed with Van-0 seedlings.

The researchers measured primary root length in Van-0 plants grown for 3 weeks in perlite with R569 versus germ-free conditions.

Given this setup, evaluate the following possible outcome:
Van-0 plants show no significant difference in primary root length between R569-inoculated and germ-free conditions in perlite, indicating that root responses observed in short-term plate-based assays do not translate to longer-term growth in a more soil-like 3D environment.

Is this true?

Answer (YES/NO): NO